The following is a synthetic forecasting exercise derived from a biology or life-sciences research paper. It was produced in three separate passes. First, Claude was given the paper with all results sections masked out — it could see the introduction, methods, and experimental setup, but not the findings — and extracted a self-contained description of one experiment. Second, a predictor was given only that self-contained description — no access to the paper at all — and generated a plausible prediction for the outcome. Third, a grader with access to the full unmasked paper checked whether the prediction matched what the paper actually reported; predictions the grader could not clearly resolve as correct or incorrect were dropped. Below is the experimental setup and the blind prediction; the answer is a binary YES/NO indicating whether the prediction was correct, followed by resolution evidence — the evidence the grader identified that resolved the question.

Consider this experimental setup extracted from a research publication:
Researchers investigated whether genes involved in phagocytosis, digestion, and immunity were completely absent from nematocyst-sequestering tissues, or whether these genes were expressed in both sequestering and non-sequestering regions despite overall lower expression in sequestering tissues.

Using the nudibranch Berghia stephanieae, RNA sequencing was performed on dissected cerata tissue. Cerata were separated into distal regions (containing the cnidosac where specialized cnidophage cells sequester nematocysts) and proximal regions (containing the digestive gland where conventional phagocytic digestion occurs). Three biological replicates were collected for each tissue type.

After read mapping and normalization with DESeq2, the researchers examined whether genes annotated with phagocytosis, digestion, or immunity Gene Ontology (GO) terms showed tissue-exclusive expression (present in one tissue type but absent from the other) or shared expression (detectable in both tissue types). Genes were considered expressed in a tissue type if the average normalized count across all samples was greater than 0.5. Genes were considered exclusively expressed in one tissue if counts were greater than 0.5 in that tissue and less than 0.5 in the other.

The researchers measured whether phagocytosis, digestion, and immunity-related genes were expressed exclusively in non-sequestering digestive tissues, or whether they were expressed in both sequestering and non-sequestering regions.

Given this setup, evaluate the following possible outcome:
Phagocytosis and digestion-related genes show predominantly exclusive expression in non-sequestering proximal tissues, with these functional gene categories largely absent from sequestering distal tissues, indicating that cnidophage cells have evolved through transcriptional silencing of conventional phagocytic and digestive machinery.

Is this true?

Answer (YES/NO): NO